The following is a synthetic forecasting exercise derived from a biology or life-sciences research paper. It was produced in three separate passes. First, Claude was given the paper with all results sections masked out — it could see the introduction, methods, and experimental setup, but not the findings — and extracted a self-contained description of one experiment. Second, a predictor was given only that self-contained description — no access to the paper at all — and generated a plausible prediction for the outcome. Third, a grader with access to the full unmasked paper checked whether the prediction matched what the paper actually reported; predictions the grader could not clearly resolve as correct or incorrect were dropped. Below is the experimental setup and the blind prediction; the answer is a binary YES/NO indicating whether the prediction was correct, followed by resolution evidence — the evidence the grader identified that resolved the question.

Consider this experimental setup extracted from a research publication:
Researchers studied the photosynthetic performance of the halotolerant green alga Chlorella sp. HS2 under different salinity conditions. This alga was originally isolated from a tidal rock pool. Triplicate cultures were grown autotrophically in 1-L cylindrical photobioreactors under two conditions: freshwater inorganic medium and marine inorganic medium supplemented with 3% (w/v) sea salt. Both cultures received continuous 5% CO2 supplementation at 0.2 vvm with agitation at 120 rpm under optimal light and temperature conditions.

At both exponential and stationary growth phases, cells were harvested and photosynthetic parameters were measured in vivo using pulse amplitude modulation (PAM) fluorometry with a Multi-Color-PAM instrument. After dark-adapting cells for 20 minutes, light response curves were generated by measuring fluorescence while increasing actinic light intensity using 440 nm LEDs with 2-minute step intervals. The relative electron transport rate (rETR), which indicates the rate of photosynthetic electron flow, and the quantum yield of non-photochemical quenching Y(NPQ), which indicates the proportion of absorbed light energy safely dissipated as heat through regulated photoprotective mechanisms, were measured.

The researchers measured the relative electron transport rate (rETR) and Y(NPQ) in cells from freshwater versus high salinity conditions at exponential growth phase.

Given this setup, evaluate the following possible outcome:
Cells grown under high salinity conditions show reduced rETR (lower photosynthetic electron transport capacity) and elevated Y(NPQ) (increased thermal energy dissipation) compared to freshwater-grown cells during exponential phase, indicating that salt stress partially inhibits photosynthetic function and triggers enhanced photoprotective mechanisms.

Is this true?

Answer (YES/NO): NO